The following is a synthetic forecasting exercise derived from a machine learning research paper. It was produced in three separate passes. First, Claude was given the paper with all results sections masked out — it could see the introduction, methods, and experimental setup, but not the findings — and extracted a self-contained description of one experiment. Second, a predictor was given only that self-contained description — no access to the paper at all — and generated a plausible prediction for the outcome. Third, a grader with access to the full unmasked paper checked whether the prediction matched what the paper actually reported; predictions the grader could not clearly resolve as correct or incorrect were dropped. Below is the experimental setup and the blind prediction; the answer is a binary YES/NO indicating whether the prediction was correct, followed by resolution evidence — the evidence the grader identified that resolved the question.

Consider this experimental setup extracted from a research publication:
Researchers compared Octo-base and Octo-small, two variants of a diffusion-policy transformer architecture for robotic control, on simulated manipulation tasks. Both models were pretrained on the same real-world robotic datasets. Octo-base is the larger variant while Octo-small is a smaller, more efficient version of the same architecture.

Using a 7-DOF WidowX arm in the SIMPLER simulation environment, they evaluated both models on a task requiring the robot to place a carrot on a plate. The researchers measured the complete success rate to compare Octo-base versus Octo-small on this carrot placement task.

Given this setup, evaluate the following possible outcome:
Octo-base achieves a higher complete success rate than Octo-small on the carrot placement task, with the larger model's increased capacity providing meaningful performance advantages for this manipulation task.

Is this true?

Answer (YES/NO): NO